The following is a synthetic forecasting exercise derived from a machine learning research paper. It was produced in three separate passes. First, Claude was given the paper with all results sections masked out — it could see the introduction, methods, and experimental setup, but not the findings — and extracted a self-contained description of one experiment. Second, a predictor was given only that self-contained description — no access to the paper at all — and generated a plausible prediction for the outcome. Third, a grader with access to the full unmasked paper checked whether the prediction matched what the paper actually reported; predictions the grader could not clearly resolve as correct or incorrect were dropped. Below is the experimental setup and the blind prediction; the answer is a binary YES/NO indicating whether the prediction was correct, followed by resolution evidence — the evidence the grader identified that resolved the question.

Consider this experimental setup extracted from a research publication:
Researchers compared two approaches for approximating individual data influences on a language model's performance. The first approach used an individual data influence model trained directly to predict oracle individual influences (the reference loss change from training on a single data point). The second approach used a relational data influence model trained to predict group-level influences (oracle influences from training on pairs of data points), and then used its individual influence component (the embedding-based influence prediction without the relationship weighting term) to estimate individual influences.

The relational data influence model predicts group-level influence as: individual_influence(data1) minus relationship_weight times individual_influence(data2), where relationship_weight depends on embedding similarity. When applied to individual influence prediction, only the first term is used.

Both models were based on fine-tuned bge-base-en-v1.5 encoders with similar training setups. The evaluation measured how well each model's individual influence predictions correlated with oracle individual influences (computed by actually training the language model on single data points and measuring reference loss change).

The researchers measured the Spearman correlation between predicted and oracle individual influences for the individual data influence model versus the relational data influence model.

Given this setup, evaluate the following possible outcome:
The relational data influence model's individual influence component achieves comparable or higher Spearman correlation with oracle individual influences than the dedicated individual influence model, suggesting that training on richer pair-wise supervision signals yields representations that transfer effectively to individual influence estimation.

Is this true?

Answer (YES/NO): YES